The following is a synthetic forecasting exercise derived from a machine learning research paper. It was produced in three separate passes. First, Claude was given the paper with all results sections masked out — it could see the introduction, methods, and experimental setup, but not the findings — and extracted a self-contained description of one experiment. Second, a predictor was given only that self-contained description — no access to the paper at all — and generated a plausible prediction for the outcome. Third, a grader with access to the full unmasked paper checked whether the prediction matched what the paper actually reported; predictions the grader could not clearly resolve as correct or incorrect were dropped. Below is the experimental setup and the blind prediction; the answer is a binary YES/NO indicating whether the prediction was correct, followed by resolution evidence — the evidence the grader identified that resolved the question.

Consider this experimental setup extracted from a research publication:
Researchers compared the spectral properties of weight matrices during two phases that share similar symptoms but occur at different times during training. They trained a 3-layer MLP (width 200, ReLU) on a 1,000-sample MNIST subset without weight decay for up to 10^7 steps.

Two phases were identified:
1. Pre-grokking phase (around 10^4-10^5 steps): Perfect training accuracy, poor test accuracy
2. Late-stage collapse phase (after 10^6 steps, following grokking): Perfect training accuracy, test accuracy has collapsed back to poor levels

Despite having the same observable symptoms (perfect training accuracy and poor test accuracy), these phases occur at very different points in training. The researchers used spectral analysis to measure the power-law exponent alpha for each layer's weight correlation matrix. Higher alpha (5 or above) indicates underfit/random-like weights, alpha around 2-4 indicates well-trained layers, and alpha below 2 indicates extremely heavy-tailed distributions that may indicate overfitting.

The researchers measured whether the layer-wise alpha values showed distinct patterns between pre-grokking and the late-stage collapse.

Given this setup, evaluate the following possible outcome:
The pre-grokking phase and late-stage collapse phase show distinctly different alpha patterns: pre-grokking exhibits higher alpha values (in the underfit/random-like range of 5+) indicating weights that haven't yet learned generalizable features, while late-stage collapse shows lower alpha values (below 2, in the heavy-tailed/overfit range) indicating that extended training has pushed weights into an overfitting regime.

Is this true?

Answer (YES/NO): NO